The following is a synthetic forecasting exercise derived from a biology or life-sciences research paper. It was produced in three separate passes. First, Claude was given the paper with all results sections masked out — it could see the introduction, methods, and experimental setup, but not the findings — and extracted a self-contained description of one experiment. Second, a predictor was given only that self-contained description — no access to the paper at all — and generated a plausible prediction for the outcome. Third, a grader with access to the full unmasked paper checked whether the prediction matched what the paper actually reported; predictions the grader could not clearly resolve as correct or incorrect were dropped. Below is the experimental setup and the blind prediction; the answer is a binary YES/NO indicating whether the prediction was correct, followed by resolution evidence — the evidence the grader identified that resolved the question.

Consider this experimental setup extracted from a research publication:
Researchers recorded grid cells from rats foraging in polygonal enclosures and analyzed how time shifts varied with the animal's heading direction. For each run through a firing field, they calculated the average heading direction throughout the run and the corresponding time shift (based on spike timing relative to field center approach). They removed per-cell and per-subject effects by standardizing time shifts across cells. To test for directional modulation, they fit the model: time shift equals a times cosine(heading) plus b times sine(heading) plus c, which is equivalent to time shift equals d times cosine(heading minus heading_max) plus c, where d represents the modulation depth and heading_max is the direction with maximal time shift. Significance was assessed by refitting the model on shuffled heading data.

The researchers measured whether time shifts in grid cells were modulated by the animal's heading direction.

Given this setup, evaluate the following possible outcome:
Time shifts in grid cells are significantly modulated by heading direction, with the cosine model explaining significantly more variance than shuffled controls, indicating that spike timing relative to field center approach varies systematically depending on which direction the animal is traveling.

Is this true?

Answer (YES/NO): YES